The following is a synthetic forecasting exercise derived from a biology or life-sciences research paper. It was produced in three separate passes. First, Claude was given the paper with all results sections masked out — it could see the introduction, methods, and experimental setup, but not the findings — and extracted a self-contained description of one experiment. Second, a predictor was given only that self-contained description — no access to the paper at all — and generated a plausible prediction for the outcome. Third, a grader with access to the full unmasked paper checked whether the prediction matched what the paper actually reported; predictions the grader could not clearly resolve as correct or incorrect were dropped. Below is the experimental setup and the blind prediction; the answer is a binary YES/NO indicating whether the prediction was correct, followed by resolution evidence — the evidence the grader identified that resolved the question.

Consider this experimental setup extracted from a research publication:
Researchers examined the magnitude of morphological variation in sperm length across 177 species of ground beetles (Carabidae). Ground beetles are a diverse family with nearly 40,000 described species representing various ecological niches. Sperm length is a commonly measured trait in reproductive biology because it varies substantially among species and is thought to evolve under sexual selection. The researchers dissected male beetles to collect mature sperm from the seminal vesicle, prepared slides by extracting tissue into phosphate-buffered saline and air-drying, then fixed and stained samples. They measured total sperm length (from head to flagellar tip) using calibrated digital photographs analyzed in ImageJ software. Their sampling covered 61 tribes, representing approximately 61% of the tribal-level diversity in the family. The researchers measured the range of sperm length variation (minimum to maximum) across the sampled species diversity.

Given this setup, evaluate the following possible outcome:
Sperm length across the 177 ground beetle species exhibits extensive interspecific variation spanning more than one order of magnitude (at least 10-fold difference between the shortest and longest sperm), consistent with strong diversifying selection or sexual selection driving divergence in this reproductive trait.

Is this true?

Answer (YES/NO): YES